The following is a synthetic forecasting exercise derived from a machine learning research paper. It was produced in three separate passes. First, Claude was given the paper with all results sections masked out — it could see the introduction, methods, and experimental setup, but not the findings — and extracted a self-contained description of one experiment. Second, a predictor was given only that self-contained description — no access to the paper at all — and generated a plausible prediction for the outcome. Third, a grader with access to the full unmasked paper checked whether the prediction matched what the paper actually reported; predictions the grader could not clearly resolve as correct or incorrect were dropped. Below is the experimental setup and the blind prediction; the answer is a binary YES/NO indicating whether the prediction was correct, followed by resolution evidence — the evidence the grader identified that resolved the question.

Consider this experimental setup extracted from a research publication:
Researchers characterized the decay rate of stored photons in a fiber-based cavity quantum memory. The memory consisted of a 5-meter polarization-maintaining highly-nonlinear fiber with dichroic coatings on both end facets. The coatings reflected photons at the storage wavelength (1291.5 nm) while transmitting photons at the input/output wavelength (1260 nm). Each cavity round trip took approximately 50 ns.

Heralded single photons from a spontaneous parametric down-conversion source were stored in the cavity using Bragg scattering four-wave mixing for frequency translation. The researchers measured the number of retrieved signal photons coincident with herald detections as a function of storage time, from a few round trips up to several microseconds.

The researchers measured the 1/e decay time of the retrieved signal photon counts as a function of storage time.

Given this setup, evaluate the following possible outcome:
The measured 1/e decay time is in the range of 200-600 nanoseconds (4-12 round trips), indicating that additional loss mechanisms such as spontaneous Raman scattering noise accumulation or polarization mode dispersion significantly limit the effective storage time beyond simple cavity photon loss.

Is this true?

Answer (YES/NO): NO